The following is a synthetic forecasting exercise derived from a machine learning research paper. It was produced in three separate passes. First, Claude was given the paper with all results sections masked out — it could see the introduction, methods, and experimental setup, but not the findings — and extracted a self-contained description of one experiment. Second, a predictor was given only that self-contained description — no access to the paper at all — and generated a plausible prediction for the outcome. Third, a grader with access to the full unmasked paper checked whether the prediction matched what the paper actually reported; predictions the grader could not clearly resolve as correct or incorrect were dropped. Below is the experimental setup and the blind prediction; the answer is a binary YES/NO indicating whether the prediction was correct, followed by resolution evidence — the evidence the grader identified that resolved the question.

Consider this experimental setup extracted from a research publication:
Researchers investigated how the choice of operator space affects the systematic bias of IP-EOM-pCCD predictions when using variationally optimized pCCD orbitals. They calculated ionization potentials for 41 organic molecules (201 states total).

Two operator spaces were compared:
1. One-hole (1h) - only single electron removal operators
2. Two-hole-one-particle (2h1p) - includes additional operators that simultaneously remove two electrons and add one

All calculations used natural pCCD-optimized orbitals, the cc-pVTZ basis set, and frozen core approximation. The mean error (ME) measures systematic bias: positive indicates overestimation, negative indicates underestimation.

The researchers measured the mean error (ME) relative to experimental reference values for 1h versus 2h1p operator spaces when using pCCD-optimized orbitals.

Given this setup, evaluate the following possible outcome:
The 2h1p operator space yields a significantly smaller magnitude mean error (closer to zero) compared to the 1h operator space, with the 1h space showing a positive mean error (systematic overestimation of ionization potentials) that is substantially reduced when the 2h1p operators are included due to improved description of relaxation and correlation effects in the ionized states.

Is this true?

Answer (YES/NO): NO